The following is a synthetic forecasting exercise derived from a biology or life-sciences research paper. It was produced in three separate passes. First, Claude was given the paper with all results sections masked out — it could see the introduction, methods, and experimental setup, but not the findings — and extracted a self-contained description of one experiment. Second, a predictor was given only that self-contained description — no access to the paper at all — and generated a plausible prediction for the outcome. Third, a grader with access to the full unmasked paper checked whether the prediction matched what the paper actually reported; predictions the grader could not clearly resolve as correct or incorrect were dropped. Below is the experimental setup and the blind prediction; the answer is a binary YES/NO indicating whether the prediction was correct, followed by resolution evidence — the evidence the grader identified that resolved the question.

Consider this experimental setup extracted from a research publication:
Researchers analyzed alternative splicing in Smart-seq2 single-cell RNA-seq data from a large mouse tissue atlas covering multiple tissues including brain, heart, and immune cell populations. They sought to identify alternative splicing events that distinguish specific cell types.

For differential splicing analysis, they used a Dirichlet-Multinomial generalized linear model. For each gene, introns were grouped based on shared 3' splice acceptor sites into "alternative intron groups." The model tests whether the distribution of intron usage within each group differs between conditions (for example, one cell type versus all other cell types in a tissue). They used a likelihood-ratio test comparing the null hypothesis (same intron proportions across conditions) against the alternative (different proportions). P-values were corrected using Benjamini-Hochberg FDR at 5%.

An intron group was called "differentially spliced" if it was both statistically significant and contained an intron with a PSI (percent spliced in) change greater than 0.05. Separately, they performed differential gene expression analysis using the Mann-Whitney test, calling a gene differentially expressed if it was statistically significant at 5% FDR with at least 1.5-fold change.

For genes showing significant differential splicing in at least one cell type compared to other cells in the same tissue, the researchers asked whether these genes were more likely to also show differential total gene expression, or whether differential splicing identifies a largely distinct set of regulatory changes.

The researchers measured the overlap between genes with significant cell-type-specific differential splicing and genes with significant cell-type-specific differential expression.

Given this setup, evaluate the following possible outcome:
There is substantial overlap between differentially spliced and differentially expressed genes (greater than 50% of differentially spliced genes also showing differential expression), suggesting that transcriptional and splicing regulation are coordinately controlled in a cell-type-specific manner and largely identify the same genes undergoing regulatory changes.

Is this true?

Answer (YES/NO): NO